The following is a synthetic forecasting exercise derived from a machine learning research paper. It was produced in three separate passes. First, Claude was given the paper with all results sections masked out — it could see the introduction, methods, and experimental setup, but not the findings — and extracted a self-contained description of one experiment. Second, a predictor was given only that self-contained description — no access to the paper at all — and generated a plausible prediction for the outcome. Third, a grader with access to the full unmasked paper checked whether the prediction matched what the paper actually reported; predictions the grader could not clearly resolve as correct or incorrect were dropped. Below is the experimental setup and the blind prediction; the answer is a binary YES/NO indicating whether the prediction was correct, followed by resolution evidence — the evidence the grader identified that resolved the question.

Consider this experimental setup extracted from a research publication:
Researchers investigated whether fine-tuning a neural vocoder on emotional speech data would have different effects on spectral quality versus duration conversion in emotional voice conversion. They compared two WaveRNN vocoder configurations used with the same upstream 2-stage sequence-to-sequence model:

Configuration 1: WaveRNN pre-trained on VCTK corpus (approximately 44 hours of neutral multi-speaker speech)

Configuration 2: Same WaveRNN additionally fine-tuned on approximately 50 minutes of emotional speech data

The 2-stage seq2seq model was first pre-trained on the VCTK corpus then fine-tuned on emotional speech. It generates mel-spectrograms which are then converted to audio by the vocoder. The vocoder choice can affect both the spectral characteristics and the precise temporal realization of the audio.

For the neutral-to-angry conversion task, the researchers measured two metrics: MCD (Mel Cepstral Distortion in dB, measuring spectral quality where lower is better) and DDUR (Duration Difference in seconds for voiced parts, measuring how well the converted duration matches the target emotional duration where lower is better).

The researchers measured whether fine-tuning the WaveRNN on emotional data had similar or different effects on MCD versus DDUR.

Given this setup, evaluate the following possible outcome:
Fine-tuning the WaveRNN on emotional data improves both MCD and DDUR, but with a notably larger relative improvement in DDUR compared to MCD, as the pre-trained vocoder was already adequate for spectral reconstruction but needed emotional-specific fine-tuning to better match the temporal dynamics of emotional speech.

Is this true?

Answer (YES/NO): NO